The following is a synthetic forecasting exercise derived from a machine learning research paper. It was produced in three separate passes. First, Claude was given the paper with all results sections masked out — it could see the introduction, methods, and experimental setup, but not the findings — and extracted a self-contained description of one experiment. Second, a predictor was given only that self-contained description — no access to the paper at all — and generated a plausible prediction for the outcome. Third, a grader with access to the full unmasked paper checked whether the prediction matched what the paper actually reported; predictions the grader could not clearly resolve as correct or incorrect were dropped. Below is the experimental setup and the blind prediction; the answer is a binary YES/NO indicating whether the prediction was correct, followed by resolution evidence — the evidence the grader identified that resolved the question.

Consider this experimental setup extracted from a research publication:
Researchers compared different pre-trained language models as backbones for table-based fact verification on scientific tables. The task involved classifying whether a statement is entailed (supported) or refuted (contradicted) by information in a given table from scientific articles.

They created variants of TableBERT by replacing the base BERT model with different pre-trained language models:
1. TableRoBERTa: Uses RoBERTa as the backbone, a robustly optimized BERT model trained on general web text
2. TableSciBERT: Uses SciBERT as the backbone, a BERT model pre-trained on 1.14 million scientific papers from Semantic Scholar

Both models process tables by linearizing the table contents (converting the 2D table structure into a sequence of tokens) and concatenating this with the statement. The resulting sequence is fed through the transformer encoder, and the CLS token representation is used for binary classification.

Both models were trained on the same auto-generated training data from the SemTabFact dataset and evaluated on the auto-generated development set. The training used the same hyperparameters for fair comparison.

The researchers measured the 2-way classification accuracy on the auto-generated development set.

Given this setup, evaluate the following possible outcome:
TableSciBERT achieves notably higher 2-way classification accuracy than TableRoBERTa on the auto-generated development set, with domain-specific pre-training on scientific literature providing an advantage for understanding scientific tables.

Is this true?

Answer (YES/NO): YES